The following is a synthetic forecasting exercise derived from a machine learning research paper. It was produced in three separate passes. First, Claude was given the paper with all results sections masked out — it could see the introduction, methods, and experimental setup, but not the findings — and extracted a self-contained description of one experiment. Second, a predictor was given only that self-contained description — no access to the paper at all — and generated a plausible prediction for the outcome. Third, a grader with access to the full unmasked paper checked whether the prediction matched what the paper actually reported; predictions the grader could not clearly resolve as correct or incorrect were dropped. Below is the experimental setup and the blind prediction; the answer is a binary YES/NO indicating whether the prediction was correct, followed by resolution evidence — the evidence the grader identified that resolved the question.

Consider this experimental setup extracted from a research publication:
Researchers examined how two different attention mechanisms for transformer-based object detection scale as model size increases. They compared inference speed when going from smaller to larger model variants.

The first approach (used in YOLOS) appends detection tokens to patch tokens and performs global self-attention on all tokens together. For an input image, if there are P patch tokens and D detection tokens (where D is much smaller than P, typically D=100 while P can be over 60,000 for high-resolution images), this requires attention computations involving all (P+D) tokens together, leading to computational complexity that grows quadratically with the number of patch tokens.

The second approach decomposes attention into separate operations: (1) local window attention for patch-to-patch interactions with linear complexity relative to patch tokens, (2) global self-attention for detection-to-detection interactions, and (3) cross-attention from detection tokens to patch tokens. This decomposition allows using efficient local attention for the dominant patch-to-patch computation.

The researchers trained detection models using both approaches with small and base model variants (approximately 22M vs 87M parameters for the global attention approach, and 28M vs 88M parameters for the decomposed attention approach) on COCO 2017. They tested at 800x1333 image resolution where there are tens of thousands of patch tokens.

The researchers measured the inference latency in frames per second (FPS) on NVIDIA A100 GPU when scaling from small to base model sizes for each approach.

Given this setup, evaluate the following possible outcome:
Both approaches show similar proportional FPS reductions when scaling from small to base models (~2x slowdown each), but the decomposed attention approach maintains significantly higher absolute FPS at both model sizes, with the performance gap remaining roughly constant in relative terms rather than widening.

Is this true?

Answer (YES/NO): NO